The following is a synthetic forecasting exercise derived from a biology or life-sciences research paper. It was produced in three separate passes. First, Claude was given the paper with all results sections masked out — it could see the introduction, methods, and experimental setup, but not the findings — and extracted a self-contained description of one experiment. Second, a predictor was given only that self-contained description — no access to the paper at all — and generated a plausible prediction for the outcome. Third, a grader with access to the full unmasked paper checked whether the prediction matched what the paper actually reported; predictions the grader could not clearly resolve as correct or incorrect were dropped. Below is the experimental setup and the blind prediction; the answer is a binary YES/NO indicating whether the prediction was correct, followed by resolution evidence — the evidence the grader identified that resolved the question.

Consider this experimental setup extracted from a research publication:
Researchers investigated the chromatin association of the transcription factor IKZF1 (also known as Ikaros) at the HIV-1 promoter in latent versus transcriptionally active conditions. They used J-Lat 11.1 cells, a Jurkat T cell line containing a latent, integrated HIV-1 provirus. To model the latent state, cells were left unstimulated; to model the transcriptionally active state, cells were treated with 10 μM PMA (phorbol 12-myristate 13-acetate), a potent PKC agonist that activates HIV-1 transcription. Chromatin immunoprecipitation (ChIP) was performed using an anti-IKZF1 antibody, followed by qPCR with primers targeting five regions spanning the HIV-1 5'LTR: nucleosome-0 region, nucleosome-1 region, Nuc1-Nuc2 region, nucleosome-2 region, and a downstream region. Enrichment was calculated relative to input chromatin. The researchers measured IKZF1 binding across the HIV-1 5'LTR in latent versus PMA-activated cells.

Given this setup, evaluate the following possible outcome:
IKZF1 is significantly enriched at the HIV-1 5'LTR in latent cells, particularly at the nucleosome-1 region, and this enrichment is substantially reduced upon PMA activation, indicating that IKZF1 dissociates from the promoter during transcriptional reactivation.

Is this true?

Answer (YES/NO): NO